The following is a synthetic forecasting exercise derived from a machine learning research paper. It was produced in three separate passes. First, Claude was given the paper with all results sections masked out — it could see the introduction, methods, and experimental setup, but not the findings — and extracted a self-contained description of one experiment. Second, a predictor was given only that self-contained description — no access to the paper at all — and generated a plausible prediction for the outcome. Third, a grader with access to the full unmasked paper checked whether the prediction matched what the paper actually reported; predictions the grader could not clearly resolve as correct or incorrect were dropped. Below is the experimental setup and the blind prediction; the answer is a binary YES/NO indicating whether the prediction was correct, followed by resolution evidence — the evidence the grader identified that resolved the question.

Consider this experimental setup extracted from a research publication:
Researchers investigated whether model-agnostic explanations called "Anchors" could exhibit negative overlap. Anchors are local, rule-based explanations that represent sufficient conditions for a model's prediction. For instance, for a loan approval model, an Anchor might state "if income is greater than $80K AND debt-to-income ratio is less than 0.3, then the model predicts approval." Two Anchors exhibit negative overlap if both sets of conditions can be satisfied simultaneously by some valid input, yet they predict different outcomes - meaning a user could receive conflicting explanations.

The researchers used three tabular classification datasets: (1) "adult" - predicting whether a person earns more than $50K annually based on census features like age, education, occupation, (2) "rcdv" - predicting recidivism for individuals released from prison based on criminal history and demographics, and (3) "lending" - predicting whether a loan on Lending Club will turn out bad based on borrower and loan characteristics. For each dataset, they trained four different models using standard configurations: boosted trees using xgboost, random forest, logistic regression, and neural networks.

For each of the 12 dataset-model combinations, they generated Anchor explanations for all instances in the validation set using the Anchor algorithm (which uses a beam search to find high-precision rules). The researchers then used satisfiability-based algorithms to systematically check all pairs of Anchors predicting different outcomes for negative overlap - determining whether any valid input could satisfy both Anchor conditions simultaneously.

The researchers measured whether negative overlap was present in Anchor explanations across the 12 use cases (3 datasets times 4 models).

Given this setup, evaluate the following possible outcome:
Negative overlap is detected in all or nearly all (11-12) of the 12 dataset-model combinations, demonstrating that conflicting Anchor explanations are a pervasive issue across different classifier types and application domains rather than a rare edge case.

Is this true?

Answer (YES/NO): YES